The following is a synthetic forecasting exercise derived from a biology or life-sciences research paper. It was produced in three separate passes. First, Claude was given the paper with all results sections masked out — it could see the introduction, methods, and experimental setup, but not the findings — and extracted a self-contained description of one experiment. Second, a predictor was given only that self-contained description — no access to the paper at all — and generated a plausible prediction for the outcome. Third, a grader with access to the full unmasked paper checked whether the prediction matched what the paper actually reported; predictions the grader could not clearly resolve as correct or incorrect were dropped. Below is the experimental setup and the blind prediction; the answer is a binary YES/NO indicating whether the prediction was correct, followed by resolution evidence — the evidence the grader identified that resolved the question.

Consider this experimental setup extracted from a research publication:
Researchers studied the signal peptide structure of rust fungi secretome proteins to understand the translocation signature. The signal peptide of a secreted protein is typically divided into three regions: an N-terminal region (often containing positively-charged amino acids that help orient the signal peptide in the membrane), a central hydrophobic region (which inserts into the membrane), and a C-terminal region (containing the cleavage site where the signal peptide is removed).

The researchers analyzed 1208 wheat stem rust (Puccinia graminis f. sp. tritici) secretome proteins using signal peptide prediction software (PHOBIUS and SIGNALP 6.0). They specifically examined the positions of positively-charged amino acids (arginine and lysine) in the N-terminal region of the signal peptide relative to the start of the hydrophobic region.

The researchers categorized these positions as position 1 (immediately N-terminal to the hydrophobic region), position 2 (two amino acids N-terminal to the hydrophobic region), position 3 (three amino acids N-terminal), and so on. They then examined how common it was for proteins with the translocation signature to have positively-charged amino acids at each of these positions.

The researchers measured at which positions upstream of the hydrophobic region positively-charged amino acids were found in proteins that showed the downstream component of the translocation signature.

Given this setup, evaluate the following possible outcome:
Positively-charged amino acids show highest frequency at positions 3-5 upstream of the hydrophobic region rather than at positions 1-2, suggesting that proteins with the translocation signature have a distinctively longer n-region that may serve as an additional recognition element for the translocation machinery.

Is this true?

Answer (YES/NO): NO